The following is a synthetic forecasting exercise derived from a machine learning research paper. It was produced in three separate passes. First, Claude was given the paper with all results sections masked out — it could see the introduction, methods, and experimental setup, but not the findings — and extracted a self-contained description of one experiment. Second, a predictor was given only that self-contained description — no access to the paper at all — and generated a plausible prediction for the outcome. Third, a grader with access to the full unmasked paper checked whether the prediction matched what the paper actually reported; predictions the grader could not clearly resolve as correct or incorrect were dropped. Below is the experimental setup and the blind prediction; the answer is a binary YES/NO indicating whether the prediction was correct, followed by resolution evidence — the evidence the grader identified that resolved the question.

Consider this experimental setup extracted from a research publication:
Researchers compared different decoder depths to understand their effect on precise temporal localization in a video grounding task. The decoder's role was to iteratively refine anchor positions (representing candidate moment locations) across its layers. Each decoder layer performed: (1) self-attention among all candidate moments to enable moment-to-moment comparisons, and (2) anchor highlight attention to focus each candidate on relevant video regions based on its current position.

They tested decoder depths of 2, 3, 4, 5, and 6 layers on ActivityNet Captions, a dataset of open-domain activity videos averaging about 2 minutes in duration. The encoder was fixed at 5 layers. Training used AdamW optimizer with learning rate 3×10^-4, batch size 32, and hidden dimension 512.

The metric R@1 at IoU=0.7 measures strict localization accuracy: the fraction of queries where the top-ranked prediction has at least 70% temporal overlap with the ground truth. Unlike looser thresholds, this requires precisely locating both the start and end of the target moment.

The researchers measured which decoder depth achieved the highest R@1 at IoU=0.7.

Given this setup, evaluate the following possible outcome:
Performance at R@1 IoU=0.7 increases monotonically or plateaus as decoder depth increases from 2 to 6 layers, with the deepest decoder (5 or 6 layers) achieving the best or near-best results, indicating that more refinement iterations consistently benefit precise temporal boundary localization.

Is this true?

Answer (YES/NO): YES